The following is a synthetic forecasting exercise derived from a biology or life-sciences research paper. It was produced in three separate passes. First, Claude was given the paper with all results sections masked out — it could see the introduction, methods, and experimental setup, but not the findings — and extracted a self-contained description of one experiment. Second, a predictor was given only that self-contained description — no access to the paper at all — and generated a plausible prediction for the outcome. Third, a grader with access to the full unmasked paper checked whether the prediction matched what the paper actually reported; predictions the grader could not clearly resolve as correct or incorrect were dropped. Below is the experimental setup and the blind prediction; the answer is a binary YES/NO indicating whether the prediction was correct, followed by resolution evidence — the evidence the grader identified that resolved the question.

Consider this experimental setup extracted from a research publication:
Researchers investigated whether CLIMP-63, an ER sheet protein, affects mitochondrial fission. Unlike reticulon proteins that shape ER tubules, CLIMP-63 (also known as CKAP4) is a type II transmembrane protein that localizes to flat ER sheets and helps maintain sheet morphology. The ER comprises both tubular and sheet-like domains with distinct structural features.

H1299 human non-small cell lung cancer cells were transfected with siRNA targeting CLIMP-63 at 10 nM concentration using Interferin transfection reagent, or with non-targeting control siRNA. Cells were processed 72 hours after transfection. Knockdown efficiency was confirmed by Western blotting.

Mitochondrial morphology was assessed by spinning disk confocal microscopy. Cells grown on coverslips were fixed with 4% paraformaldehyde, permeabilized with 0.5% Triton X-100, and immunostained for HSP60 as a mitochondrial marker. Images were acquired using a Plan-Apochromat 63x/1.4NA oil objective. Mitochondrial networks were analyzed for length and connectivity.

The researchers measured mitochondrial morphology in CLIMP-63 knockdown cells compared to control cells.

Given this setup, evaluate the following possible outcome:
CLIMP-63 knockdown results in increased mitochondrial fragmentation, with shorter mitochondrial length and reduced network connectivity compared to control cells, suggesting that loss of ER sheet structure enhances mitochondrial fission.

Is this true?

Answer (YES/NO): NO